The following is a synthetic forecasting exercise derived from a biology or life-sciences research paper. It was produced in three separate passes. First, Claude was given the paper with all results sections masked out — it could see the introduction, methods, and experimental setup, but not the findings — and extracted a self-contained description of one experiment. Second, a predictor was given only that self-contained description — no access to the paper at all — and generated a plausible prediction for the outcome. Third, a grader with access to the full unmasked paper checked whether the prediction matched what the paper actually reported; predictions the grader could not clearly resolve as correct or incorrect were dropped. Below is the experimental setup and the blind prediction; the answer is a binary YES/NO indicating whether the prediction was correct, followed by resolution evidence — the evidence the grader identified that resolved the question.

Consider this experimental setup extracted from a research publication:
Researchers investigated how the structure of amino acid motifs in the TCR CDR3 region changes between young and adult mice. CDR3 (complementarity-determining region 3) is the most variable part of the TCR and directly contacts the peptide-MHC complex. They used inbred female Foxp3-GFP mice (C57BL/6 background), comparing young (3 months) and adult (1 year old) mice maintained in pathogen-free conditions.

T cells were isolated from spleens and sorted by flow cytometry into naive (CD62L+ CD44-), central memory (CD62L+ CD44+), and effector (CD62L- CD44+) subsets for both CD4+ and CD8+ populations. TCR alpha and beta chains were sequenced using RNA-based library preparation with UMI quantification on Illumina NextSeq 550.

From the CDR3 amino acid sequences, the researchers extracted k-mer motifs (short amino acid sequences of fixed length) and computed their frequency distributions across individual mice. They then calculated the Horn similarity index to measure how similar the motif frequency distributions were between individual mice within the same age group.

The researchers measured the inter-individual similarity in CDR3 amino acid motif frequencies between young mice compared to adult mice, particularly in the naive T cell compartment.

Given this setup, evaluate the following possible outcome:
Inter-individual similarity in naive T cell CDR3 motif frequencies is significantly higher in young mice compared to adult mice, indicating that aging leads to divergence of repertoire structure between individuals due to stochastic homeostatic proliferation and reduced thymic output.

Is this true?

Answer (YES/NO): YES